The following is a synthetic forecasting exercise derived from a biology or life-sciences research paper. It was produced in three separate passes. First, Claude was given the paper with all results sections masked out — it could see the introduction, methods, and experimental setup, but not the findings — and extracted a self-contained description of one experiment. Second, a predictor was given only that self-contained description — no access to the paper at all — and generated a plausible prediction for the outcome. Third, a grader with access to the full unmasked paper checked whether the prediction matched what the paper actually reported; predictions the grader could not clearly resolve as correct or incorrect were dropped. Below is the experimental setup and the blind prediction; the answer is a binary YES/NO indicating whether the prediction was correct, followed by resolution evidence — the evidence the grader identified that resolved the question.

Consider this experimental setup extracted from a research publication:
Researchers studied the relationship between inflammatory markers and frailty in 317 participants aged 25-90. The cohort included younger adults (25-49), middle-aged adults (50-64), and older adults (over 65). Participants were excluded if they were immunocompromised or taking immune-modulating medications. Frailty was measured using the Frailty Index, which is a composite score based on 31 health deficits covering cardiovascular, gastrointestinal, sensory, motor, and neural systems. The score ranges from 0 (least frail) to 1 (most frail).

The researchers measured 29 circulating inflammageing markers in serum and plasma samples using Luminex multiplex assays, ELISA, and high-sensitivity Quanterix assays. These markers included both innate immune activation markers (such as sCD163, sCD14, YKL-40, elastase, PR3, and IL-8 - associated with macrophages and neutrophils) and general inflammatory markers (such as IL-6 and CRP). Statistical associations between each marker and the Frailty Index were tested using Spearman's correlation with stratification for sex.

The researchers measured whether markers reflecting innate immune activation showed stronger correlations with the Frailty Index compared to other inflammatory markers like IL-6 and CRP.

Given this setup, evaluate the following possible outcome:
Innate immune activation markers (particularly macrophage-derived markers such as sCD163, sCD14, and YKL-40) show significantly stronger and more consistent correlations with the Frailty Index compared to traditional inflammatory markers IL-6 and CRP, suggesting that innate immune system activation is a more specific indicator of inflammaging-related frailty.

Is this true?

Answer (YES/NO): NO